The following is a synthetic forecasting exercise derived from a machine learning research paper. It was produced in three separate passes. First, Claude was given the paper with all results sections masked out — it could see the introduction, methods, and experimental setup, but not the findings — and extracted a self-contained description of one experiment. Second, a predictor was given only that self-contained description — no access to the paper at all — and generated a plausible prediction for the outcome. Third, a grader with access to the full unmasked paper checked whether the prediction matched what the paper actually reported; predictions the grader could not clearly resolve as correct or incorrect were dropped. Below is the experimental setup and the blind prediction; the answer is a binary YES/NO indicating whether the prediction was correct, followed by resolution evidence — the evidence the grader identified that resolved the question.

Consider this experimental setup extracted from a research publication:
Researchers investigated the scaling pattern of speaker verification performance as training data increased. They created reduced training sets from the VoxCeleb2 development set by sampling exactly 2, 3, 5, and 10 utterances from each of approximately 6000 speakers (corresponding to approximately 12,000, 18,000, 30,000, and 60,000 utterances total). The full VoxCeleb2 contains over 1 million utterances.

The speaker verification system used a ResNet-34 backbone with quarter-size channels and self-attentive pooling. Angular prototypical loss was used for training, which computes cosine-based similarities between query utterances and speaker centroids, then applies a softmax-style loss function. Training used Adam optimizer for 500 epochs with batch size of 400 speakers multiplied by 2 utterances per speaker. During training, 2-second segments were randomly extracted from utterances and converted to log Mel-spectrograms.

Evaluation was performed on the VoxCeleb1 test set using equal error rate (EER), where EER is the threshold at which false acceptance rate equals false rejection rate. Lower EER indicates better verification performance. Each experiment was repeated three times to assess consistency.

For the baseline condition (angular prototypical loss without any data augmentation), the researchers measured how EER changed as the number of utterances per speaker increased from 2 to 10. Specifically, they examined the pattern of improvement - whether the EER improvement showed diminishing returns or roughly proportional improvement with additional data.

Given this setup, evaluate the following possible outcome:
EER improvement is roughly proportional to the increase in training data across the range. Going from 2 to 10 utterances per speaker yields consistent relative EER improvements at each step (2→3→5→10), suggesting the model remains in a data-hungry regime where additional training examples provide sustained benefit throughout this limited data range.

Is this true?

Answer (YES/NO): NO